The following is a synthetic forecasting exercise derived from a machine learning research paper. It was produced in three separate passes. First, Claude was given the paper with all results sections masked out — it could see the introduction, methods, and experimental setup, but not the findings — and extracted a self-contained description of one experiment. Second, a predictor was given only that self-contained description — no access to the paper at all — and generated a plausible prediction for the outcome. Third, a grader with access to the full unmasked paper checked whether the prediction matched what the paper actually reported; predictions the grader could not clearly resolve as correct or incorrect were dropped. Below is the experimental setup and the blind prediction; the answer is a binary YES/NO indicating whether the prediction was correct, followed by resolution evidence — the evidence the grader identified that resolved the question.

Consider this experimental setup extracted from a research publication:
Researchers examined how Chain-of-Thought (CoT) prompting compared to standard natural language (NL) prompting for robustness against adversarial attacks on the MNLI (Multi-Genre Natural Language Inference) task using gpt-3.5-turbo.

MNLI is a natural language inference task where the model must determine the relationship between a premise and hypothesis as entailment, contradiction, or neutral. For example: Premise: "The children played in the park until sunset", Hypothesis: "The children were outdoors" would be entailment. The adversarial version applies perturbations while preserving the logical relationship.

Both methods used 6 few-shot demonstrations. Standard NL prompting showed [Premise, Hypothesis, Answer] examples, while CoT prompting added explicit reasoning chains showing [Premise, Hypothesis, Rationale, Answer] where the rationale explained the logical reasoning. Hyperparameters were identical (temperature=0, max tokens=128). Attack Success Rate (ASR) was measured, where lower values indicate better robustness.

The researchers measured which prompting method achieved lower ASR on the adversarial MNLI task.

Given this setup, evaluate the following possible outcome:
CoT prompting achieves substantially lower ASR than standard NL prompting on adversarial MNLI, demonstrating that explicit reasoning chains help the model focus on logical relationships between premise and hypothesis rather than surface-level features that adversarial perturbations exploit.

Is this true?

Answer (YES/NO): NO